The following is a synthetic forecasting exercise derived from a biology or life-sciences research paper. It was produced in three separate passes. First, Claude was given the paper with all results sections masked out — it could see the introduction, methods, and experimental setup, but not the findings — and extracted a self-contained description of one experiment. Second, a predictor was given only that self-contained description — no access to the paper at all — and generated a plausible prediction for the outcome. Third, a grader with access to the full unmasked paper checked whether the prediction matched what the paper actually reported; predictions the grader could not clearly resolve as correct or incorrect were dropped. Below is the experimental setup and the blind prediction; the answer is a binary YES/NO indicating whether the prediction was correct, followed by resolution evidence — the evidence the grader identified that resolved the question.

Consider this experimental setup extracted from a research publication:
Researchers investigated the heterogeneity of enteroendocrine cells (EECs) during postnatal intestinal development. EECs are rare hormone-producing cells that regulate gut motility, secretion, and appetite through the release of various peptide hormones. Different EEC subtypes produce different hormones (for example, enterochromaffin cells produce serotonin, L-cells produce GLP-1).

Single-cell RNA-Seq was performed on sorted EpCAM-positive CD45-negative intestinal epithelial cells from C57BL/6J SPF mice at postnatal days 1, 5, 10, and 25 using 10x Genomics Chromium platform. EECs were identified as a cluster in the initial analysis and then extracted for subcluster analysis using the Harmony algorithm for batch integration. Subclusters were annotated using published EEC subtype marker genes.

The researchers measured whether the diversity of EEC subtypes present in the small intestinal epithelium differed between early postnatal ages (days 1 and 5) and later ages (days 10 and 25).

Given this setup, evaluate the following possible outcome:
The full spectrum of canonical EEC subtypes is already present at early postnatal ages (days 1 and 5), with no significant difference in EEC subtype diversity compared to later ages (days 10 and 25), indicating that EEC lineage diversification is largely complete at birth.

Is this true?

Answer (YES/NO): YES